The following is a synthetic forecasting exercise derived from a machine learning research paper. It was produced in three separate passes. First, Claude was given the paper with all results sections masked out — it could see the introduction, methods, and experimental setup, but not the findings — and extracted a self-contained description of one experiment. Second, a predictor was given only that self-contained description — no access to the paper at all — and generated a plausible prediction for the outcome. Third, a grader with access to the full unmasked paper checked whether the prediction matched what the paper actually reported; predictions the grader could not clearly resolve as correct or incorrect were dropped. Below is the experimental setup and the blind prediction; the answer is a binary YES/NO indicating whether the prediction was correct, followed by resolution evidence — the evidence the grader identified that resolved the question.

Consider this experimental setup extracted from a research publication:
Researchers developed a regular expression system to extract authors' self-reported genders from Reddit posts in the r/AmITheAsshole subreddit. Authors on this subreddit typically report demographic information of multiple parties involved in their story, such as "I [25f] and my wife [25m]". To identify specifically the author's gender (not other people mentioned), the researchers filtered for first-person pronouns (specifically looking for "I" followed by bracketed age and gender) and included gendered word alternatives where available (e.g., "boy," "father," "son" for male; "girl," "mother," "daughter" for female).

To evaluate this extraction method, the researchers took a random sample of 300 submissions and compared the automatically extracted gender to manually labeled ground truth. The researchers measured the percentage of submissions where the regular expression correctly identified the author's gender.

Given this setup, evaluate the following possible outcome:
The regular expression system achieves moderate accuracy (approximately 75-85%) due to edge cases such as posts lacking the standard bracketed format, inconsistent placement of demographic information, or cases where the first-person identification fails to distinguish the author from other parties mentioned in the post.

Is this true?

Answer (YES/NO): NO